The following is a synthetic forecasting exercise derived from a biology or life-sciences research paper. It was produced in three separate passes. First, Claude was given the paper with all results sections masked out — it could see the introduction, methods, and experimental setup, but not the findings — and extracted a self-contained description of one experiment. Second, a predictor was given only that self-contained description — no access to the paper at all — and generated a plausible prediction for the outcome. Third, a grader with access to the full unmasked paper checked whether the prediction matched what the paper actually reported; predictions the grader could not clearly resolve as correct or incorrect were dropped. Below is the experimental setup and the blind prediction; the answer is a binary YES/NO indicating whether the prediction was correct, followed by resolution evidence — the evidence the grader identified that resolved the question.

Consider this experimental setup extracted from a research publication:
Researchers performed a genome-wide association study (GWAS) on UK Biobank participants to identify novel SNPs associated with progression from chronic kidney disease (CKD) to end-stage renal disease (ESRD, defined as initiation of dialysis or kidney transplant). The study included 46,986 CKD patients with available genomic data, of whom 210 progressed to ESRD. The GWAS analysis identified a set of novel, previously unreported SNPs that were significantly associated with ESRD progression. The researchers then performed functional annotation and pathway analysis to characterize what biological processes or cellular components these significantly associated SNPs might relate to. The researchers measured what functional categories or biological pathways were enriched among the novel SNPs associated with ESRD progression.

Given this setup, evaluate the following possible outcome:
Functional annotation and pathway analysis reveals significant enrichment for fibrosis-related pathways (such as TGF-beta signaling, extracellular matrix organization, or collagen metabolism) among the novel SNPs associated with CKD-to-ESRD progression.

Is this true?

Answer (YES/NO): NO